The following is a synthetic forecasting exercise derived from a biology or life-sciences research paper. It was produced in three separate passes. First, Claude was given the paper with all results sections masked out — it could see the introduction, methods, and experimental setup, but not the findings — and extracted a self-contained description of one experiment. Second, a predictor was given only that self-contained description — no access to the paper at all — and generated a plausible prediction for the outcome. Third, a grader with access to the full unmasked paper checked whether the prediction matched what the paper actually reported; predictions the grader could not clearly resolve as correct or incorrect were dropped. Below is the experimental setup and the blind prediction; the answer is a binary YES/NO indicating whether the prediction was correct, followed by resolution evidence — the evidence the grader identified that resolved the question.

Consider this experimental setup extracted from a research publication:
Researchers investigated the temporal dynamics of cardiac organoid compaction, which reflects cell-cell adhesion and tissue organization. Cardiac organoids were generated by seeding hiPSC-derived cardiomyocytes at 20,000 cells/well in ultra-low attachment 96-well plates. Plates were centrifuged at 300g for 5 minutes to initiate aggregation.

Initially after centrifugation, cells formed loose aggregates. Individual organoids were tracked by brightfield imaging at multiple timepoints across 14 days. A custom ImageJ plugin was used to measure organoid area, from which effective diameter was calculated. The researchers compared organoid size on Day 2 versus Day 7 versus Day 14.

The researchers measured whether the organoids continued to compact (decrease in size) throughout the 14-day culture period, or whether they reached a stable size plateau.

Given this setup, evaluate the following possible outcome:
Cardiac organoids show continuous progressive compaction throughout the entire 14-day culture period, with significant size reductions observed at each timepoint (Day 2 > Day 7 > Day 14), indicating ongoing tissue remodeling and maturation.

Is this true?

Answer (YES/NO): NO